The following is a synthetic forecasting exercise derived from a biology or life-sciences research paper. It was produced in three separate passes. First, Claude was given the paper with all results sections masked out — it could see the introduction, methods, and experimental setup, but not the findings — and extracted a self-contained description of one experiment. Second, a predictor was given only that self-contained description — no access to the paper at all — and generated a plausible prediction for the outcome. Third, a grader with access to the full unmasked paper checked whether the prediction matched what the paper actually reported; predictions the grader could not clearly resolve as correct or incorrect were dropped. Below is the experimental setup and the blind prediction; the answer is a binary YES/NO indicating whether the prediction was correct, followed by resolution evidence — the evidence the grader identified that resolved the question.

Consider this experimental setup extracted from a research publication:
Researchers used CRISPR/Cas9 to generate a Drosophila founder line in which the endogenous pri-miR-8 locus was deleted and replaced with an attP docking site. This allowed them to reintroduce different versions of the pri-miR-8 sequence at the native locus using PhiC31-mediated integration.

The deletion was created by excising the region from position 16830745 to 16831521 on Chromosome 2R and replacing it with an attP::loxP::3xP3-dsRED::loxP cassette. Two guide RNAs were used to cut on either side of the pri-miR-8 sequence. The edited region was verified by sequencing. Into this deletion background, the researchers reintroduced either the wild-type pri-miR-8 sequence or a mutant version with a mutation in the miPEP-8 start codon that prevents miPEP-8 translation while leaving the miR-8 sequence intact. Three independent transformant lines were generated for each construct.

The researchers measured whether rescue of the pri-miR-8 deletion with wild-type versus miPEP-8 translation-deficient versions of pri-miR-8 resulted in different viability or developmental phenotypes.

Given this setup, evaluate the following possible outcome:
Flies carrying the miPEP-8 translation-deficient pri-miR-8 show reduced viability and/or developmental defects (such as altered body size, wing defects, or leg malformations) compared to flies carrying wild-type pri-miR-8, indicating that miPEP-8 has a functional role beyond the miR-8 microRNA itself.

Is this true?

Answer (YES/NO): YES